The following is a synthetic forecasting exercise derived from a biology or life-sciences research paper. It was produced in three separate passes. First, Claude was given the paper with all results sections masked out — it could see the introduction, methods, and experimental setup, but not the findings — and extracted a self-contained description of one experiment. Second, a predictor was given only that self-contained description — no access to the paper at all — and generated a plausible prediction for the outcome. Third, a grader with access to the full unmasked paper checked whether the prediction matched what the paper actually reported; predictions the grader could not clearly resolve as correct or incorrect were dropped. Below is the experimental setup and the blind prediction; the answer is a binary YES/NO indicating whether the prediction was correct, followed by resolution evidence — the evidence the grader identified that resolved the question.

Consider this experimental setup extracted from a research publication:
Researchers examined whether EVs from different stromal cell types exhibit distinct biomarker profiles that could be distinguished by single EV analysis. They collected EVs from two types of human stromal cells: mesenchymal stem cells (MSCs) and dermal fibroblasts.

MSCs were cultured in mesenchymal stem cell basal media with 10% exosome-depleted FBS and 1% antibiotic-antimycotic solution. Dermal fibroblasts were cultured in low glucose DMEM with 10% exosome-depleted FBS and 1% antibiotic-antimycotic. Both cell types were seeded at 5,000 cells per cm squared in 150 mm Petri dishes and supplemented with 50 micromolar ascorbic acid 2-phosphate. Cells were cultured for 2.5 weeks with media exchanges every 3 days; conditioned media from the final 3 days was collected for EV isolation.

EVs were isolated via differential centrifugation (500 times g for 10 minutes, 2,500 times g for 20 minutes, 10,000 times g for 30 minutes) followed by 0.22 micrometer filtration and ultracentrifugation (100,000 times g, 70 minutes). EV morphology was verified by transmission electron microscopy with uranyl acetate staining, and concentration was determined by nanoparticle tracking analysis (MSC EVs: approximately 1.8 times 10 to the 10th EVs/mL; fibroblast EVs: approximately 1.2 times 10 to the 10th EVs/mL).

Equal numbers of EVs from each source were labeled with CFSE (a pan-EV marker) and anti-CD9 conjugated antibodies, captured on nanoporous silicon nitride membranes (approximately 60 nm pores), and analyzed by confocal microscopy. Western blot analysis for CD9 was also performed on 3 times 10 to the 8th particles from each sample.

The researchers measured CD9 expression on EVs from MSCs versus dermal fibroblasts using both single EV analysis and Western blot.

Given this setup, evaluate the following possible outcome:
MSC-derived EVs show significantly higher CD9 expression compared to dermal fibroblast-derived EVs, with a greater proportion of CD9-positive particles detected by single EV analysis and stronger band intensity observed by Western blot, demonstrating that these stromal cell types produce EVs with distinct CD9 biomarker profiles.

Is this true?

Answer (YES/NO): YES